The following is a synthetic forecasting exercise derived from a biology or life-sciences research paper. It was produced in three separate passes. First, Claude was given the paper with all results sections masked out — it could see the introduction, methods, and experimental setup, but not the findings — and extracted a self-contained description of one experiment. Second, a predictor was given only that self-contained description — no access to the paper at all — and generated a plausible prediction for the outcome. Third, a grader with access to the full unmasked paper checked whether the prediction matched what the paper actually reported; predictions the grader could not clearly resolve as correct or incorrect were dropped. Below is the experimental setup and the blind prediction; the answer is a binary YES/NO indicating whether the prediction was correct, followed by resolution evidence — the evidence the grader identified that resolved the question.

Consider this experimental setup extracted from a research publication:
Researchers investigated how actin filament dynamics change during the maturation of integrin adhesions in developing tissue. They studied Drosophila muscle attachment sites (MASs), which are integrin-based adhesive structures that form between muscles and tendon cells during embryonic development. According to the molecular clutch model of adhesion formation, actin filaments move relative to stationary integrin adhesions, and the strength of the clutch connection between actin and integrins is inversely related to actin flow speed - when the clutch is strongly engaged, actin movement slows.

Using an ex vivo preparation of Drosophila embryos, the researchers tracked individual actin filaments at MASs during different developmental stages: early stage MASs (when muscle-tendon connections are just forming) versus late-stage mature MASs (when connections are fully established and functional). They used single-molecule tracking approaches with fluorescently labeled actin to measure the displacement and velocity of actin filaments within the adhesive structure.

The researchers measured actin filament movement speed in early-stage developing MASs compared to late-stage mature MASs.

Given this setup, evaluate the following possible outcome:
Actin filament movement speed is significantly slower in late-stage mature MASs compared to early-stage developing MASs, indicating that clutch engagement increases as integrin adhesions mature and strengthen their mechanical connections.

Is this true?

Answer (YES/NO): YES